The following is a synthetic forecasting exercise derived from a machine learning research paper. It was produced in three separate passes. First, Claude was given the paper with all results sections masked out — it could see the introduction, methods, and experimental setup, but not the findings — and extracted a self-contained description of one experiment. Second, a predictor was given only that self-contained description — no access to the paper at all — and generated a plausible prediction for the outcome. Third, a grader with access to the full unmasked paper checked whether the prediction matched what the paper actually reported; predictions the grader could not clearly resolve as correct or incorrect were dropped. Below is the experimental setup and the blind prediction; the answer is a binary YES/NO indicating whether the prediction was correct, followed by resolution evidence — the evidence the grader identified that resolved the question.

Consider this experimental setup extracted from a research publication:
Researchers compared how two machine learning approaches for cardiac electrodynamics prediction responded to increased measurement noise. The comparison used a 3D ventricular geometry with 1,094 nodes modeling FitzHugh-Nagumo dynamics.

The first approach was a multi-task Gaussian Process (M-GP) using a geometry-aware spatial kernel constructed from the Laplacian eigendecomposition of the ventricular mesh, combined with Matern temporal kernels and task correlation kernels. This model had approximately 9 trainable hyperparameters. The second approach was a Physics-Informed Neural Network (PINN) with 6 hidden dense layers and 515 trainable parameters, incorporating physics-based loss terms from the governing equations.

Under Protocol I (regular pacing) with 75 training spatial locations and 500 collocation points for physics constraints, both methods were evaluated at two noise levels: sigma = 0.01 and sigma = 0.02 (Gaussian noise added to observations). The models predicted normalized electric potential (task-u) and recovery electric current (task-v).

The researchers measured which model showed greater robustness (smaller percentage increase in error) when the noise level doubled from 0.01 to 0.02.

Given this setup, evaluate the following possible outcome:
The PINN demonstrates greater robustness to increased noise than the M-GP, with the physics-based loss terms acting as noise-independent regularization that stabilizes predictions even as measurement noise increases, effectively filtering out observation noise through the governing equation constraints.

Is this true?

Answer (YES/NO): NO